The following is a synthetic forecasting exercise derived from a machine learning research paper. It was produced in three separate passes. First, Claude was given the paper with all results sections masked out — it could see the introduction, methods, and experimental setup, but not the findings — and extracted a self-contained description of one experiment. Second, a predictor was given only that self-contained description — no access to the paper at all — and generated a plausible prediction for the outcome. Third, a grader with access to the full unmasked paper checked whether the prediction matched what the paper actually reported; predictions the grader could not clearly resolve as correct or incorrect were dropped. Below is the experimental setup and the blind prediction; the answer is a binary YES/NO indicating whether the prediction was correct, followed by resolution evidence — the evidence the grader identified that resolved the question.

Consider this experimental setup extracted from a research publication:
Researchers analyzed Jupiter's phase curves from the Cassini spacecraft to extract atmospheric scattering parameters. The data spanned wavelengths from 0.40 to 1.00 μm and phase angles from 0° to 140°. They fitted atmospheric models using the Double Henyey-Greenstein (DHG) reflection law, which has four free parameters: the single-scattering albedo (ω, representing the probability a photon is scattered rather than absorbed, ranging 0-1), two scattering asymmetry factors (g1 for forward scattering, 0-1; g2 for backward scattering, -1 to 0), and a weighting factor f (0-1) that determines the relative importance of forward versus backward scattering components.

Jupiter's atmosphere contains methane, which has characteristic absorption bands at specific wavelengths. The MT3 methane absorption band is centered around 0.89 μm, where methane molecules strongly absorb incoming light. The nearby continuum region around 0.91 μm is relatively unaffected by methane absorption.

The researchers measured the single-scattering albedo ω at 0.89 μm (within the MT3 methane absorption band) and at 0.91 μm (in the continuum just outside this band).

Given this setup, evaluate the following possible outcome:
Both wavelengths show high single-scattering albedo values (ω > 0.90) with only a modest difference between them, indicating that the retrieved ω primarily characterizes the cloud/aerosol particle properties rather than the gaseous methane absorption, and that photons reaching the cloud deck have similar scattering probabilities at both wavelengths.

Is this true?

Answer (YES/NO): NO